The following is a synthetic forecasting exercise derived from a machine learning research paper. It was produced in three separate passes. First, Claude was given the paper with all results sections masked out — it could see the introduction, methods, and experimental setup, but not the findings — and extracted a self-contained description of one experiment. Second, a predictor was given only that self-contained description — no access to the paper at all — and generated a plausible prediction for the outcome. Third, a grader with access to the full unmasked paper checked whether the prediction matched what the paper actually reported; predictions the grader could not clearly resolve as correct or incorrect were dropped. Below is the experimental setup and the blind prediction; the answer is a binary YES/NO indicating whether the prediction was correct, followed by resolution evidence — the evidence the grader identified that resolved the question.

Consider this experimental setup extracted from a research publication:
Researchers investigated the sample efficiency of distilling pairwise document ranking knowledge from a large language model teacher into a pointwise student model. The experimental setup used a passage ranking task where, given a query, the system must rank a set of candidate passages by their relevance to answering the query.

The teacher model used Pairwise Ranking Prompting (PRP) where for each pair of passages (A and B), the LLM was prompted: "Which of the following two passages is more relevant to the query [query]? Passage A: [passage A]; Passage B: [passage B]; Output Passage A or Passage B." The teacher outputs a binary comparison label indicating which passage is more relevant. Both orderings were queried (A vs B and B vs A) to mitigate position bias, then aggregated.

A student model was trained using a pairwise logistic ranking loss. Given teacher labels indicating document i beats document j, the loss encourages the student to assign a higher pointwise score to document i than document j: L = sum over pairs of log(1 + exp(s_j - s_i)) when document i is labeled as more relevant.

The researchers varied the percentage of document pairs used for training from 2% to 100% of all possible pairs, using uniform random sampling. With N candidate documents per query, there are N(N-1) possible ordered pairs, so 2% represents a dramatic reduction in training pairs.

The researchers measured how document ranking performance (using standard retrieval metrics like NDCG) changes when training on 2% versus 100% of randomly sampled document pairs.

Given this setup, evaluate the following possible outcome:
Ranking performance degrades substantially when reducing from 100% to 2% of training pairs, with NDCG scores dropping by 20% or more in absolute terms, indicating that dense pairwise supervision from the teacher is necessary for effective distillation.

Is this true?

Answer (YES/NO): NO